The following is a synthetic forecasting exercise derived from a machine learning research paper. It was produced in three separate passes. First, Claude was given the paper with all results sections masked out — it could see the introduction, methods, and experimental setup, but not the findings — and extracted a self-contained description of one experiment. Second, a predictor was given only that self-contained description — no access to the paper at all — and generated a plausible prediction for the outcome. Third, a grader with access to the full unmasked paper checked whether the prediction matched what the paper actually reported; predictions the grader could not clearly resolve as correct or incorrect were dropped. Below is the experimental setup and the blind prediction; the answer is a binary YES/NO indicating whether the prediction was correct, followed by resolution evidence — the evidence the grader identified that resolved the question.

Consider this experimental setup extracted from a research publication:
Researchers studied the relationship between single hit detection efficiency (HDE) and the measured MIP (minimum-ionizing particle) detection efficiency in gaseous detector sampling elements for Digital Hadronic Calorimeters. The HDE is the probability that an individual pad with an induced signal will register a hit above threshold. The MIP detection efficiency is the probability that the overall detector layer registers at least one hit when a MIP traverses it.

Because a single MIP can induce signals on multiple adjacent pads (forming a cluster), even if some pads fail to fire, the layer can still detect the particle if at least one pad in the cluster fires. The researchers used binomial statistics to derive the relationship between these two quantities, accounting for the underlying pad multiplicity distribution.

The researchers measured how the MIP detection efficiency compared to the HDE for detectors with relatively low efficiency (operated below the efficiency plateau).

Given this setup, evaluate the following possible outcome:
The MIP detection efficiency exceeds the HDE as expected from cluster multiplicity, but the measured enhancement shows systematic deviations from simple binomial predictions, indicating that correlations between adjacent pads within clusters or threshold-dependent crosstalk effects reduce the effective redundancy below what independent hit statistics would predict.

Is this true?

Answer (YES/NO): NO